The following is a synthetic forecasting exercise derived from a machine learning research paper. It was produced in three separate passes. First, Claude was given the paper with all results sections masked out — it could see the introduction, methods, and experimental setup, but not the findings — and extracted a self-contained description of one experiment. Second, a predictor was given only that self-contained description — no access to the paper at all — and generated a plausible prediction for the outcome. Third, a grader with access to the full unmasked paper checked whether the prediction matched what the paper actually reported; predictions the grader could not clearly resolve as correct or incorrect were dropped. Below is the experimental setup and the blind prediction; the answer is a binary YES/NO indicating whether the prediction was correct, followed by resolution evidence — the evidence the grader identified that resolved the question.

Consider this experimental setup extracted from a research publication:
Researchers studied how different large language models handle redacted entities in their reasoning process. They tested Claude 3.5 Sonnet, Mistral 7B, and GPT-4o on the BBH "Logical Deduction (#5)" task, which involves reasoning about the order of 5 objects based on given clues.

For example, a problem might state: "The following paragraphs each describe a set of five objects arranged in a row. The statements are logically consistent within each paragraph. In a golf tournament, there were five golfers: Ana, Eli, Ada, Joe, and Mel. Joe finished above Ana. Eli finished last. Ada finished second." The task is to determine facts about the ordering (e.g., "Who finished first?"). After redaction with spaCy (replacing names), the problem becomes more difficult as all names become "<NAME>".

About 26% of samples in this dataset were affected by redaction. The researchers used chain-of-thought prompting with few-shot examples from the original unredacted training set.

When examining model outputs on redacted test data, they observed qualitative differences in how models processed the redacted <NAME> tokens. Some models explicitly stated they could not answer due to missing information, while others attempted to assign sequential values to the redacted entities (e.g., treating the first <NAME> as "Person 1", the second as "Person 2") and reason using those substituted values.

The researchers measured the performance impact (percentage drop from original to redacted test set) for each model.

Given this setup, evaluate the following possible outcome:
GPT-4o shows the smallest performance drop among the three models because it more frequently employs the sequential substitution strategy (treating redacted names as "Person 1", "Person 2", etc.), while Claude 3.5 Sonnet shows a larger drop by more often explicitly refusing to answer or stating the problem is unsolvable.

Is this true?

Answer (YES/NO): NO